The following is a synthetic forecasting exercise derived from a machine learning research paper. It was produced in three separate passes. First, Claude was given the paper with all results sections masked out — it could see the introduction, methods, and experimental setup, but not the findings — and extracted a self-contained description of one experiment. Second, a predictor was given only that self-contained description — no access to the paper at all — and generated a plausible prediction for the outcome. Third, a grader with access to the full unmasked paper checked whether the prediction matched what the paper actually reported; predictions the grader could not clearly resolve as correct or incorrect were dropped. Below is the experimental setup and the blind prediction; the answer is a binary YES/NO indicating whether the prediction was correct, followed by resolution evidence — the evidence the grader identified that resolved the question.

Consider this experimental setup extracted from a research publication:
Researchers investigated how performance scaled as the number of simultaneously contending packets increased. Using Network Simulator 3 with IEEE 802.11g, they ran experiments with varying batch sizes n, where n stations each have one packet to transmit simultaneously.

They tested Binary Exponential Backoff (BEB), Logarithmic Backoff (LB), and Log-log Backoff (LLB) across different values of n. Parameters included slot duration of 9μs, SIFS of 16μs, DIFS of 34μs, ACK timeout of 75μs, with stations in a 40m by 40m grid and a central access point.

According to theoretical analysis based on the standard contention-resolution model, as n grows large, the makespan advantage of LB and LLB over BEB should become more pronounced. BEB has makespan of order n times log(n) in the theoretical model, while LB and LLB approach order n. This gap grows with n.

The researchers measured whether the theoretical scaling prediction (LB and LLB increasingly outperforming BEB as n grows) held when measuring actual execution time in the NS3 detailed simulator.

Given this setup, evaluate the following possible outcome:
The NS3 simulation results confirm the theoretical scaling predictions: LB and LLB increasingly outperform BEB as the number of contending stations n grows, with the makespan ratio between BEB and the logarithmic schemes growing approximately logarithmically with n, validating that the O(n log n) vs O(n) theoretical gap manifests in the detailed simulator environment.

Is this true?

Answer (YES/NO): NO